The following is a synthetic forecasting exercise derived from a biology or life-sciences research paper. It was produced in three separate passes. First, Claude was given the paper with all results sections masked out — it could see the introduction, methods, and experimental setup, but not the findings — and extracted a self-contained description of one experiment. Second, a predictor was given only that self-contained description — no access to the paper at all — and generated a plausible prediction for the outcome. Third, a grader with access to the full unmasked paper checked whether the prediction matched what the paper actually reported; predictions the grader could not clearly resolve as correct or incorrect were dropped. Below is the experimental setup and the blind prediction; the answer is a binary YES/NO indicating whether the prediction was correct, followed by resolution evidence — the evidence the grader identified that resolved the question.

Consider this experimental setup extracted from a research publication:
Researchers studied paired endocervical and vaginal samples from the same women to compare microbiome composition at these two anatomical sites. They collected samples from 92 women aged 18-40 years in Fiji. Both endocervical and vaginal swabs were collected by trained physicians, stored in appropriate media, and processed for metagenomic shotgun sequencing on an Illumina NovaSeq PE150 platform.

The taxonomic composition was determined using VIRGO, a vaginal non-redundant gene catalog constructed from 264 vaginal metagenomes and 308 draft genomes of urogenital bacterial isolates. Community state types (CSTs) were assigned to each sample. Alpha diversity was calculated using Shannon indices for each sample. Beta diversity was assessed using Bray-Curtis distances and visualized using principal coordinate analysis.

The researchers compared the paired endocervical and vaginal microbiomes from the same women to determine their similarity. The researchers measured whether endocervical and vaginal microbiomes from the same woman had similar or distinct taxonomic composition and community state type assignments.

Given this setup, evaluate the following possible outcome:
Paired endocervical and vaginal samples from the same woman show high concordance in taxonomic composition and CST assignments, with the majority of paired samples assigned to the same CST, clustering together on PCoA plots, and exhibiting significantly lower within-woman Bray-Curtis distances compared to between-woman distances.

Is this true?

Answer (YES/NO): NO